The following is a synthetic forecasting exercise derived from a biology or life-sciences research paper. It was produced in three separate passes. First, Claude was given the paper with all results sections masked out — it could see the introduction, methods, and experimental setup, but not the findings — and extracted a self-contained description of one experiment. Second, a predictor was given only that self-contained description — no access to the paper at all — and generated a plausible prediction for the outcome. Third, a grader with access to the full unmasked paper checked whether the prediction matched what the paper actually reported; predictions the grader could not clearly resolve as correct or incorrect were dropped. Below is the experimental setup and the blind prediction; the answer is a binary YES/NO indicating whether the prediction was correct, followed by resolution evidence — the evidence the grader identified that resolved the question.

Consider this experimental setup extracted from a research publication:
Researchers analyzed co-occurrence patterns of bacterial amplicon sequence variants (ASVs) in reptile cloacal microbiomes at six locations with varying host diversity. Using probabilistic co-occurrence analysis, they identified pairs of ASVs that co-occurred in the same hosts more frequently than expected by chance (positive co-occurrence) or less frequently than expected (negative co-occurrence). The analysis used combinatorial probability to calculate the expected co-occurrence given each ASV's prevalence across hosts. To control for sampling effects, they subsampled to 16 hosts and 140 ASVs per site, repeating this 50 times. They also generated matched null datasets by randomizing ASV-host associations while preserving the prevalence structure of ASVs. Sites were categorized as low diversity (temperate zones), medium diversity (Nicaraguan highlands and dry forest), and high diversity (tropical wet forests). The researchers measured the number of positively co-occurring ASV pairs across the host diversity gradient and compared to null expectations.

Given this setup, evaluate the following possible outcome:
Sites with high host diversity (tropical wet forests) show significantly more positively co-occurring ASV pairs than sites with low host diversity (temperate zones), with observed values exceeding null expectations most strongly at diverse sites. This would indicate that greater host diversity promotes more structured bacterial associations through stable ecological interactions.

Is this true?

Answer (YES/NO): YES